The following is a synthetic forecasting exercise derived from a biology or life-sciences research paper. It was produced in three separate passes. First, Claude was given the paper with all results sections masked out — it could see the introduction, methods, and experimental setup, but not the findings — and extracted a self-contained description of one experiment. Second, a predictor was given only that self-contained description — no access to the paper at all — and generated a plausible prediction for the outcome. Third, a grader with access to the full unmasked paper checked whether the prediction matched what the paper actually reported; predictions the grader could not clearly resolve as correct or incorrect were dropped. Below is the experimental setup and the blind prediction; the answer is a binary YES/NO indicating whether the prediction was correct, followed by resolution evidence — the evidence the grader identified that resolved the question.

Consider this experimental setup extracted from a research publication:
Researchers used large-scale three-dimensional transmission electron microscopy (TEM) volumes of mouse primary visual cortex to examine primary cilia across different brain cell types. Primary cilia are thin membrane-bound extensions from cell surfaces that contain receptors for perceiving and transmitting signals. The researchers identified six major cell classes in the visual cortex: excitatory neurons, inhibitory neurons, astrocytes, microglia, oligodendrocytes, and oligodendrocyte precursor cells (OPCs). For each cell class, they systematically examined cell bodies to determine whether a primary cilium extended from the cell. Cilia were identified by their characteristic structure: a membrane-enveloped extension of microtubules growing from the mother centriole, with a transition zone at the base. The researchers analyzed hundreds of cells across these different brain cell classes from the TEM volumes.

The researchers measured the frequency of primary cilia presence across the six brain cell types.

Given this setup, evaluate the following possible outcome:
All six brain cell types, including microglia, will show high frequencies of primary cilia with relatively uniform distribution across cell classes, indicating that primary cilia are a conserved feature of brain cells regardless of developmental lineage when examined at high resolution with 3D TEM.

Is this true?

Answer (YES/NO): NO